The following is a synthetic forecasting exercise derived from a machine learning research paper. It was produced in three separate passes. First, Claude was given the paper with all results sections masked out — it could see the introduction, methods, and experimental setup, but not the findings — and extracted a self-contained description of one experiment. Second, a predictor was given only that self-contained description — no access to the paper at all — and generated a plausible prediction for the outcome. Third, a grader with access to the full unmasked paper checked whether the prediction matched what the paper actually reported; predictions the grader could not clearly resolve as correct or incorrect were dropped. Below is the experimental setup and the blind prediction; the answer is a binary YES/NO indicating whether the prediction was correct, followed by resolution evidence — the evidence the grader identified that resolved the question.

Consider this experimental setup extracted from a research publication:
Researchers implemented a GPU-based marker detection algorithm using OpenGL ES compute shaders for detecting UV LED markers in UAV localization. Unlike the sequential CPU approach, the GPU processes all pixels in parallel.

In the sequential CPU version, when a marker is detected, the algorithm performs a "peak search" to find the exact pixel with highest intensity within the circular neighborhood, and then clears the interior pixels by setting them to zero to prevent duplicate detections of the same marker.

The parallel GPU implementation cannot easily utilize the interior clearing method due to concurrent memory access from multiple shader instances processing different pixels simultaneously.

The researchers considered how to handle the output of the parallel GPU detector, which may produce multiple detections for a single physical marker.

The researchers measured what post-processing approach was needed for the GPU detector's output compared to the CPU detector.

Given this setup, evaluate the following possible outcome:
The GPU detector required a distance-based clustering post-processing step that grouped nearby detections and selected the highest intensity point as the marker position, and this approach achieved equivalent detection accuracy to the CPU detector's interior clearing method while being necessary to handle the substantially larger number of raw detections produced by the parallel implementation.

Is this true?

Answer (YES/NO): NO